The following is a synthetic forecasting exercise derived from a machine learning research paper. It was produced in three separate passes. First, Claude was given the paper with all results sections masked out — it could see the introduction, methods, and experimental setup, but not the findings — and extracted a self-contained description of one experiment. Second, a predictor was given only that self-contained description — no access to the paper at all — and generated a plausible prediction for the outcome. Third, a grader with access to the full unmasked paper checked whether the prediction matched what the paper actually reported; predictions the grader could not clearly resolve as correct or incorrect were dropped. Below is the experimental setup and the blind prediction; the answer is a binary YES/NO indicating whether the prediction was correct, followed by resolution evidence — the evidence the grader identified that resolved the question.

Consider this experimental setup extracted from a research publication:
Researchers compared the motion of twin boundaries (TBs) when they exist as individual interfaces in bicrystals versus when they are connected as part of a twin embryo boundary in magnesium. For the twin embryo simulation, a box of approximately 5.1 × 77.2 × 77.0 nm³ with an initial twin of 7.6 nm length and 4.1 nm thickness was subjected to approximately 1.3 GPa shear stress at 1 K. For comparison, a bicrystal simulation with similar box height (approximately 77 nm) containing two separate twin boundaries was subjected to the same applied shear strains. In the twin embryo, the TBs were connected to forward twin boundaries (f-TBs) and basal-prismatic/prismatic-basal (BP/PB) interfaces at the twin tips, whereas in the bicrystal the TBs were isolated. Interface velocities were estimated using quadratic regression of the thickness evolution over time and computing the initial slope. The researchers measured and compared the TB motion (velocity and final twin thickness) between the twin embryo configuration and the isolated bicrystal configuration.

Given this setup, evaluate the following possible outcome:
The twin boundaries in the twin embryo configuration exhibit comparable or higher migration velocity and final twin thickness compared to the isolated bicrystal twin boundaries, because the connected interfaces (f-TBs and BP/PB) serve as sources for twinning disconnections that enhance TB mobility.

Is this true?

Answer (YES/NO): YES